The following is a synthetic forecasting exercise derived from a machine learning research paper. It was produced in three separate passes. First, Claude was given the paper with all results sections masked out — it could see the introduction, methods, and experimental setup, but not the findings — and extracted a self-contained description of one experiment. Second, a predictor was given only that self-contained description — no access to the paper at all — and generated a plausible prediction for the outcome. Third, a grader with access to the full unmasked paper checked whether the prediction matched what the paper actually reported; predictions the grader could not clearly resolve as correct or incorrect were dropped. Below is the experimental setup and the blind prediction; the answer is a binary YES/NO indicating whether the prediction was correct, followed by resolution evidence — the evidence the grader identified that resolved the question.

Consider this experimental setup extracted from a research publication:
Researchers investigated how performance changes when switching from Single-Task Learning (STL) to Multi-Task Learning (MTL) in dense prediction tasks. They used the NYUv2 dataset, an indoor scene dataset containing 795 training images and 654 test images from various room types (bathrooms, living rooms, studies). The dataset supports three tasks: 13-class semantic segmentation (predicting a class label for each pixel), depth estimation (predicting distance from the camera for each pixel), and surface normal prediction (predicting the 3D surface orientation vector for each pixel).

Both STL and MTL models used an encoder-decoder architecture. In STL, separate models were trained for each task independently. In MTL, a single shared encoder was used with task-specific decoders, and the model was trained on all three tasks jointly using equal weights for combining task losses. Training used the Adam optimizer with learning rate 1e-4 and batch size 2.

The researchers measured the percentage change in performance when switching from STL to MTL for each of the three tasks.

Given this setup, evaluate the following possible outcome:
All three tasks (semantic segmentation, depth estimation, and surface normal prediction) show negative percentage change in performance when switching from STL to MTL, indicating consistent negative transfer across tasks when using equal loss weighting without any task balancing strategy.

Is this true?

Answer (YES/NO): NO